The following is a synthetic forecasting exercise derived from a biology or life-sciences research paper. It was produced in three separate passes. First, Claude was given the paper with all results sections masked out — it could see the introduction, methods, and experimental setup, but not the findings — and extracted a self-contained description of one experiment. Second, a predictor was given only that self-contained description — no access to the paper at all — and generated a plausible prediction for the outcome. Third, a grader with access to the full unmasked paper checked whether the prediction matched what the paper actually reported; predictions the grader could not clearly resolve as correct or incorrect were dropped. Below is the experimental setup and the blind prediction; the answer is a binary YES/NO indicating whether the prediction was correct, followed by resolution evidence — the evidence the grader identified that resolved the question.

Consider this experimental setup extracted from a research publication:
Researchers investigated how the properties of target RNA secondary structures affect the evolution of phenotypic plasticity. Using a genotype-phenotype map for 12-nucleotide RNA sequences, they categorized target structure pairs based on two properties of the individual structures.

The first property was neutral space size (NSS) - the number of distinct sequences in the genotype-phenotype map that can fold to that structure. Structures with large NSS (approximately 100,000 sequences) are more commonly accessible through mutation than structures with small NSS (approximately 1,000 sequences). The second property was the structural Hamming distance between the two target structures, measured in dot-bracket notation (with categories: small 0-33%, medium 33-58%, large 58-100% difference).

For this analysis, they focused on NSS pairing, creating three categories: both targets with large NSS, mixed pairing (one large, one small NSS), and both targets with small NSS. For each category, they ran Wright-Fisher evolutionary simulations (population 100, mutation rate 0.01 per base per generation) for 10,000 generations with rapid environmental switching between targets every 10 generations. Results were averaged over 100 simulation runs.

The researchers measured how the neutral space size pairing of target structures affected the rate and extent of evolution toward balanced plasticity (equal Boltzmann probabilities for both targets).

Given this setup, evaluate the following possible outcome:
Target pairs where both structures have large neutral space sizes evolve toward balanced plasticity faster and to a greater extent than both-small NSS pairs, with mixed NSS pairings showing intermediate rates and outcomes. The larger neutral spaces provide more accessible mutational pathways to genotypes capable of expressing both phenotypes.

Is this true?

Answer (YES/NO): YES